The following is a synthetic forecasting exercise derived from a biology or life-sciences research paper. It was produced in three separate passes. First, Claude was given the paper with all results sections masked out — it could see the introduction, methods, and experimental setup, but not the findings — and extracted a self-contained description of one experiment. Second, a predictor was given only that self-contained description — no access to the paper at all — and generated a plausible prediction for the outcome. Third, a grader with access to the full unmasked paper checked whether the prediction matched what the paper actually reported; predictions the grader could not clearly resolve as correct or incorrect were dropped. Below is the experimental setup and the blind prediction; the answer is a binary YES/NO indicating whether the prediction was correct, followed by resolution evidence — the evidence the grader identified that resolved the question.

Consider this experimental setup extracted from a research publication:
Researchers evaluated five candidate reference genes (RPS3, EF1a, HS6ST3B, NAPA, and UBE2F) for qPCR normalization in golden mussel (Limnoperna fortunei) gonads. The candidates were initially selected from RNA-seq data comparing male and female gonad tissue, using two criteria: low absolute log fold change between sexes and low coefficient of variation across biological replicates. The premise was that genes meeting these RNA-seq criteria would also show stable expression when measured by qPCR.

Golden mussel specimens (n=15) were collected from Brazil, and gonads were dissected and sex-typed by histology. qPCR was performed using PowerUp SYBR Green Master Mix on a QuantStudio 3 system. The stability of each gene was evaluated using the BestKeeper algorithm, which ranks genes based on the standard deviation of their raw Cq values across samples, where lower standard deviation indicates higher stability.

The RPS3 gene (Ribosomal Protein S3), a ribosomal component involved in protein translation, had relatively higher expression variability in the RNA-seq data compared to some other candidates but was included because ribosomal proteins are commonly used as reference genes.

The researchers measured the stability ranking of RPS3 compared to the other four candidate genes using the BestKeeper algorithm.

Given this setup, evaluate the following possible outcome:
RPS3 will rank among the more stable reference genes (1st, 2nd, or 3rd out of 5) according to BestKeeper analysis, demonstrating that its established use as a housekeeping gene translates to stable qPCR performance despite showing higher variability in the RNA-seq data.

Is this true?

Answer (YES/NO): YES